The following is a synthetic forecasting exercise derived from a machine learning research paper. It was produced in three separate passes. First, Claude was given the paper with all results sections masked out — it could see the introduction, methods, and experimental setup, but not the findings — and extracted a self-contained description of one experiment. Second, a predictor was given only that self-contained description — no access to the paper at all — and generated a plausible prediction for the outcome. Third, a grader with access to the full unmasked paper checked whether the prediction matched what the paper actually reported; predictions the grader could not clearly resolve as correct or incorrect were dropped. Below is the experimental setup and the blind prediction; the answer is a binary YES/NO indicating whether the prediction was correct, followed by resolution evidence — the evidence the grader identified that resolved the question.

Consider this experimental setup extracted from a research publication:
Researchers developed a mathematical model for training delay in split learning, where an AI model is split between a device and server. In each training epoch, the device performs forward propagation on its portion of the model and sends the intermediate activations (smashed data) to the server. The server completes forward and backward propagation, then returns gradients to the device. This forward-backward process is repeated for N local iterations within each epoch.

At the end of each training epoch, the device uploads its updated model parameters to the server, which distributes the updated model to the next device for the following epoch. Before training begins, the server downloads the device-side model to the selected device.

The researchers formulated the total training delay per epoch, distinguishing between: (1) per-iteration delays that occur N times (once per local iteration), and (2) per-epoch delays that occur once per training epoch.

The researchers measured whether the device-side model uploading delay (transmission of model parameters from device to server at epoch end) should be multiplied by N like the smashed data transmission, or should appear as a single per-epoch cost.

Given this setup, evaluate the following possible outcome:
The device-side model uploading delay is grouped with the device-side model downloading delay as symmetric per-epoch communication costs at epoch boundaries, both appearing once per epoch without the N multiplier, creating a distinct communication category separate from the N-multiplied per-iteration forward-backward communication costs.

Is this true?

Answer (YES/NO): YES